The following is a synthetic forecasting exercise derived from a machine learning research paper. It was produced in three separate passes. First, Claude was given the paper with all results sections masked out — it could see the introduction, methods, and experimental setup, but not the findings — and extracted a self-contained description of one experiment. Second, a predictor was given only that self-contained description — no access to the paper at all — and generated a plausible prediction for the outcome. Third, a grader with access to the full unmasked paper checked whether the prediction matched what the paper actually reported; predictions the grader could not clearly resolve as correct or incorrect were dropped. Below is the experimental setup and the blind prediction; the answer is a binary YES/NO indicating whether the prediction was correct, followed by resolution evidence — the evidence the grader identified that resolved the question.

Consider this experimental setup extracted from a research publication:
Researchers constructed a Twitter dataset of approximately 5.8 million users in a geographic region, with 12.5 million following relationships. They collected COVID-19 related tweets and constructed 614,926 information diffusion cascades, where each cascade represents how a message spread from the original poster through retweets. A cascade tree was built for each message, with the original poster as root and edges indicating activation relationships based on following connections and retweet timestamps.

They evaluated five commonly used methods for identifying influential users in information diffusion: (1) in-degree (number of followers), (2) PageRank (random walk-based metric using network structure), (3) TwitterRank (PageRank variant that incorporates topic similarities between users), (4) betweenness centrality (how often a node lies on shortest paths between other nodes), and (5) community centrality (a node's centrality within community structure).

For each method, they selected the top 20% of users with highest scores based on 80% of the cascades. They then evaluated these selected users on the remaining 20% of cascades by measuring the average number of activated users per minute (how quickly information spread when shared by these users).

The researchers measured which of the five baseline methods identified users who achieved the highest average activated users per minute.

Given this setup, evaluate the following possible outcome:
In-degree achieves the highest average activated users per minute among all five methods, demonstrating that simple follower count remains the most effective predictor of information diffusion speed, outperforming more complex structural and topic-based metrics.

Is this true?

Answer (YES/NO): NO